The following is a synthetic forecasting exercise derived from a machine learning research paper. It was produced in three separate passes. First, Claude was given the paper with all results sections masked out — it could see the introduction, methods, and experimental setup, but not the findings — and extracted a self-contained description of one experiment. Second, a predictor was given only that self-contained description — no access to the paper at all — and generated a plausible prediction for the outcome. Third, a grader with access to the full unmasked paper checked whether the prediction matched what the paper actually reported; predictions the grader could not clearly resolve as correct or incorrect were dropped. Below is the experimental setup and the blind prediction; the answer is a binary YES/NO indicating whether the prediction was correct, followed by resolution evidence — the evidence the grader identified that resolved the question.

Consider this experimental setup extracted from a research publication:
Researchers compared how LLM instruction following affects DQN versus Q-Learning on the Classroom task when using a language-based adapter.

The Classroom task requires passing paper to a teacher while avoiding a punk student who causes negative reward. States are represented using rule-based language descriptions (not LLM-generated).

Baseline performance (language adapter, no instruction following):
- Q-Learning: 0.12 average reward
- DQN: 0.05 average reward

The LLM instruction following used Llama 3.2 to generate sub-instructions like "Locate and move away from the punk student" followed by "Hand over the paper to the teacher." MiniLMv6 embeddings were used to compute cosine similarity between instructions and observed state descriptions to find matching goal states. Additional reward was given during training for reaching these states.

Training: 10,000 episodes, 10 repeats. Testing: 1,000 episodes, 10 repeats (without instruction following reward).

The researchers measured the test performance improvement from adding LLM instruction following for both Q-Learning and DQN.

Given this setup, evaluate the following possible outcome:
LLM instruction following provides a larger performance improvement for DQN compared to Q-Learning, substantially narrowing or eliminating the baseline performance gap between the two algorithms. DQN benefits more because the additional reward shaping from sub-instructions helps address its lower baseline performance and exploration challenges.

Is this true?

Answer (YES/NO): YES